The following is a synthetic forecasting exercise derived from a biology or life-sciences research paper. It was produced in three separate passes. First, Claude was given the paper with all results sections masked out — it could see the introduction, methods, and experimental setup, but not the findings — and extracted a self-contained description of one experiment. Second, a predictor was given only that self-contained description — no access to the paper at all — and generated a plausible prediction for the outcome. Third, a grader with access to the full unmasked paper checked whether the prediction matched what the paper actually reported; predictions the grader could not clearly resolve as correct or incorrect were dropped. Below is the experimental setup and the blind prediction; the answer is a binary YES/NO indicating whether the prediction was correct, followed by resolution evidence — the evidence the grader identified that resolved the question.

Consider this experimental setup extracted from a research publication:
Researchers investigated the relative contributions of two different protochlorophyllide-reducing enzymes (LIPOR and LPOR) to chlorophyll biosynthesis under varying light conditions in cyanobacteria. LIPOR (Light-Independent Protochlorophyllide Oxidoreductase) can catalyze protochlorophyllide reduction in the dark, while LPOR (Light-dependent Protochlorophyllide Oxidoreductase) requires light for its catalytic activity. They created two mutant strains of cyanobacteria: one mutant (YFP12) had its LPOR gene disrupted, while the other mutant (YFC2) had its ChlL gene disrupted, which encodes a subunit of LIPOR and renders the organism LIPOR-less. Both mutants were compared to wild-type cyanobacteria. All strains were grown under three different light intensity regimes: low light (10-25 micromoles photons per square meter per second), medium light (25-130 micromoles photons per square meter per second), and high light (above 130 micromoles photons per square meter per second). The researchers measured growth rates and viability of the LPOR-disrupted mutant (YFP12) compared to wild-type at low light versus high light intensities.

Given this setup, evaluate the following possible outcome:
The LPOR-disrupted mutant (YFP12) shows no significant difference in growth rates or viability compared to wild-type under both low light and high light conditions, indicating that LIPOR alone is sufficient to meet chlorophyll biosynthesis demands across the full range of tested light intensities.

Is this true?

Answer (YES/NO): NO